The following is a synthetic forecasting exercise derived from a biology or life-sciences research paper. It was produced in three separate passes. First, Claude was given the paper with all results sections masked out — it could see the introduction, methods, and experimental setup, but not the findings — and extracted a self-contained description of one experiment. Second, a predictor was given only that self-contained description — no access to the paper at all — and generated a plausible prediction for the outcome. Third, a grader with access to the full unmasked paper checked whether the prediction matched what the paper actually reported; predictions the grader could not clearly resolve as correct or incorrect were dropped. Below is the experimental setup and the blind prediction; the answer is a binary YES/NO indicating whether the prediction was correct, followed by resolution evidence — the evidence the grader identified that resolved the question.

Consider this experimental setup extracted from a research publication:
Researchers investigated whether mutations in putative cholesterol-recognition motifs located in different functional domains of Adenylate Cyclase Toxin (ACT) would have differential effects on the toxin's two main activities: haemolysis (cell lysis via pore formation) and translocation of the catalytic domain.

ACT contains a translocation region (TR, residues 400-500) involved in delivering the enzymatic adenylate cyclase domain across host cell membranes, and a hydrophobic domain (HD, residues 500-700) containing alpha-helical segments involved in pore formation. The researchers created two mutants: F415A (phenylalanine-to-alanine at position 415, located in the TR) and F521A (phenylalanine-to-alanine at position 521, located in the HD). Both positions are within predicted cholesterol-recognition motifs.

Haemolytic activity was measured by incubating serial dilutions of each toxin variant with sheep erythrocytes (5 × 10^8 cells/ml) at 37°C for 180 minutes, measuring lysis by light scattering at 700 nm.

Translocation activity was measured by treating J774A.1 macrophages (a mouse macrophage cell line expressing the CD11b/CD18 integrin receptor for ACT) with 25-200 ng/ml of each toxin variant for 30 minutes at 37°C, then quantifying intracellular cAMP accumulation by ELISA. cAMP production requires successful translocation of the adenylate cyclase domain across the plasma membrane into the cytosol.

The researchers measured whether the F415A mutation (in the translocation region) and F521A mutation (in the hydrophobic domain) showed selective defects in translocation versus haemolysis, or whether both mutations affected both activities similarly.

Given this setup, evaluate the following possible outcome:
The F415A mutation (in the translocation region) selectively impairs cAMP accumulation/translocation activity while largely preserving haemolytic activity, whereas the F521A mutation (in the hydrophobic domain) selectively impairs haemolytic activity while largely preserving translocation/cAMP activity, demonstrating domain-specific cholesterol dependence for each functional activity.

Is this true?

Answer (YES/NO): NO